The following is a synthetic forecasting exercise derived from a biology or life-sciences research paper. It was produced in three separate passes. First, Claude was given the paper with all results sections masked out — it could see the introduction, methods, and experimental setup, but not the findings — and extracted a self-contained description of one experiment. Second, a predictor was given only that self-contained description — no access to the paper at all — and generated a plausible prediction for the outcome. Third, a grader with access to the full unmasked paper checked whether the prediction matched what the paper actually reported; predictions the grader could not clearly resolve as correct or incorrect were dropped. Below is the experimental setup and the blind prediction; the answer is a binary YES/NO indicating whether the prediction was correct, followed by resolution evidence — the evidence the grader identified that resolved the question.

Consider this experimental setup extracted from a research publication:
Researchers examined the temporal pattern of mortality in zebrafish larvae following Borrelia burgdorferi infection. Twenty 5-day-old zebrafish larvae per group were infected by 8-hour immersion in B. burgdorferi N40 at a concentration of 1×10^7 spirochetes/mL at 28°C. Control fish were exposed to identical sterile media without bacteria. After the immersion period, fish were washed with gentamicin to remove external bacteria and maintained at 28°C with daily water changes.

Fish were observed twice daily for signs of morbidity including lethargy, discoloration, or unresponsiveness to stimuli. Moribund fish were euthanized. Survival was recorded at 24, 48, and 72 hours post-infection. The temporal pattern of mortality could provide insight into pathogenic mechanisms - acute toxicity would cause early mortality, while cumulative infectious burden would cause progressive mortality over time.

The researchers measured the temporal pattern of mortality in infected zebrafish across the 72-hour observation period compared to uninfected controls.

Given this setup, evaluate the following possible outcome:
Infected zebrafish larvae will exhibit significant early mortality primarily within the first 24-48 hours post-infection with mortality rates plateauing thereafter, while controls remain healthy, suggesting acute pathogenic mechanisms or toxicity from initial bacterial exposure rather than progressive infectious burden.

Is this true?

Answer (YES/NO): NO